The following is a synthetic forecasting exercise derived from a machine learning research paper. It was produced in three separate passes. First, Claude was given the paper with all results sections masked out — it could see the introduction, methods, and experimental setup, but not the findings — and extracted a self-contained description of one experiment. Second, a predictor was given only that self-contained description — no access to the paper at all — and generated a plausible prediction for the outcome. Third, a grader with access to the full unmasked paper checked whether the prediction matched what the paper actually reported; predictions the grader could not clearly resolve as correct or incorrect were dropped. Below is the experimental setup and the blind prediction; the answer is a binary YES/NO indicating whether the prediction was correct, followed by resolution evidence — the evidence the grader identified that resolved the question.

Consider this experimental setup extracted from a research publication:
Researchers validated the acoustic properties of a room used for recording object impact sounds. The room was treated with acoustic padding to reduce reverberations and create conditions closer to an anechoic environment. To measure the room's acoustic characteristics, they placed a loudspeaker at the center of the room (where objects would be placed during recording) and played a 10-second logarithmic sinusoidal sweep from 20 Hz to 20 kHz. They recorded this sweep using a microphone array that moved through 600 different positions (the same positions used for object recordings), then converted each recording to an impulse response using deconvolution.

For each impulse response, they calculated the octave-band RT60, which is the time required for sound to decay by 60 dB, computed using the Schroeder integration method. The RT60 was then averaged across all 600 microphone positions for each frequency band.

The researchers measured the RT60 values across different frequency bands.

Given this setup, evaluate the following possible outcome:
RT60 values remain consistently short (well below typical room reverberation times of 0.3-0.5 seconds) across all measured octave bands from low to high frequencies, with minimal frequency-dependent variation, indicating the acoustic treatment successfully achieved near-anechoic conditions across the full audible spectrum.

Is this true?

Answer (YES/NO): NO